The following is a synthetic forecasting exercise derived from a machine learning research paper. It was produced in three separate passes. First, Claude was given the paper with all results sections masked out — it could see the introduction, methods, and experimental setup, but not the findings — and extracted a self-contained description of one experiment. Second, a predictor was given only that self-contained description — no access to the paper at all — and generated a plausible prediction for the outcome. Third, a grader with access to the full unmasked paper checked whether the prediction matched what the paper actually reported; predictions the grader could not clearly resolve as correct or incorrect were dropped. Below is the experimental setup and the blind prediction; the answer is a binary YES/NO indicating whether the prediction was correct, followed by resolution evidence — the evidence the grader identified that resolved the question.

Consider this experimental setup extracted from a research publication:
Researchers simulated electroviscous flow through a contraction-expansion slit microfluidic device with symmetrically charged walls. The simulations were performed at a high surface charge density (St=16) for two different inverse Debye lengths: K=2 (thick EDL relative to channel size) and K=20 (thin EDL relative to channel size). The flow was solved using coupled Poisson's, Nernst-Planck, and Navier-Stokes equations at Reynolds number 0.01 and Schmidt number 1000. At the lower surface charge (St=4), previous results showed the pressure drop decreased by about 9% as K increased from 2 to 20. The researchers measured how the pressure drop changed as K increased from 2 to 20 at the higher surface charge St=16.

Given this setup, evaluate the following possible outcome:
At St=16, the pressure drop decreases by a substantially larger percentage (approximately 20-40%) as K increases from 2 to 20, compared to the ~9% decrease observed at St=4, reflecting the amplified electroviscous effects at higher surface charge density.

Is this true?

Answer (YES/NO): YES